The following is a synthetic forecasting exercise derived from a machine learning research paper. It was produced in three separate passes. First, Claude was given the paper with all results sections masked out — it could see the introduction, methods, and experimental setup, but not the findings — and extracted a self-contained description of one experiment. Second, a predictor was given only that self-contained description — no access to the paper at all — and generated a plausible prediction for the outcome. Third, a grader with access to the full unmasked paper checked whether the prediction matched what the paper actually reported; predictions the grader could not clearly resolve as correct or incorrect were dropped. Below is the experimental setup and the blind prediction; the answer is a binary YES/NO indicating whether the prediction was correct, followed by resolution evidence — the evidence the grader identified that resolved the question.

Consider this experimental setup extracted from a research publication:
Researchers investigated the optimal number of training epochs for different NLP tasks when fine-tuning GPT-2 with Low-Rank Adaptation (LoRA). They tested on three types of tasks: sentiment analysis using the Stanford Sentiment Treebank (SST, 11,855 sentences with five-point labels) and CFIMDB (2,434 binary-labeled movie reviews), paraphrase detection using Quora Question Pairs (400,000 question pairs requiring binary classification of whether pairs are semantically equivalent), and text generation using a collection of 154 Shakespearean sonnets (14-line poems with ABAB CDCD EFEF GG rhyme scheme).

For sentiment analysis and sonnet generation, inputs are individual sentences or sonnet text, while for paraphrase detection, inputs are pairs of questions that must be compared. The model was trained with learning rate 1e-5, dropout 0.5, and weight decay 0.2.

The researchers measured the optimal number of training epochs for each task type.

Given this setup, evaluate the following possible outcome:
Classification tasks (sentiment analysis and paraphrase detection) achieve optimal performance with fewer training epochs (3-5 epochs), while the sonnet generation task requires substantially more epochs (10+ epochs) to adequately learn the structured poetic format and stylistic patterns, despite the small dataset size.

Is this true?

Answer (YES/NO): NO